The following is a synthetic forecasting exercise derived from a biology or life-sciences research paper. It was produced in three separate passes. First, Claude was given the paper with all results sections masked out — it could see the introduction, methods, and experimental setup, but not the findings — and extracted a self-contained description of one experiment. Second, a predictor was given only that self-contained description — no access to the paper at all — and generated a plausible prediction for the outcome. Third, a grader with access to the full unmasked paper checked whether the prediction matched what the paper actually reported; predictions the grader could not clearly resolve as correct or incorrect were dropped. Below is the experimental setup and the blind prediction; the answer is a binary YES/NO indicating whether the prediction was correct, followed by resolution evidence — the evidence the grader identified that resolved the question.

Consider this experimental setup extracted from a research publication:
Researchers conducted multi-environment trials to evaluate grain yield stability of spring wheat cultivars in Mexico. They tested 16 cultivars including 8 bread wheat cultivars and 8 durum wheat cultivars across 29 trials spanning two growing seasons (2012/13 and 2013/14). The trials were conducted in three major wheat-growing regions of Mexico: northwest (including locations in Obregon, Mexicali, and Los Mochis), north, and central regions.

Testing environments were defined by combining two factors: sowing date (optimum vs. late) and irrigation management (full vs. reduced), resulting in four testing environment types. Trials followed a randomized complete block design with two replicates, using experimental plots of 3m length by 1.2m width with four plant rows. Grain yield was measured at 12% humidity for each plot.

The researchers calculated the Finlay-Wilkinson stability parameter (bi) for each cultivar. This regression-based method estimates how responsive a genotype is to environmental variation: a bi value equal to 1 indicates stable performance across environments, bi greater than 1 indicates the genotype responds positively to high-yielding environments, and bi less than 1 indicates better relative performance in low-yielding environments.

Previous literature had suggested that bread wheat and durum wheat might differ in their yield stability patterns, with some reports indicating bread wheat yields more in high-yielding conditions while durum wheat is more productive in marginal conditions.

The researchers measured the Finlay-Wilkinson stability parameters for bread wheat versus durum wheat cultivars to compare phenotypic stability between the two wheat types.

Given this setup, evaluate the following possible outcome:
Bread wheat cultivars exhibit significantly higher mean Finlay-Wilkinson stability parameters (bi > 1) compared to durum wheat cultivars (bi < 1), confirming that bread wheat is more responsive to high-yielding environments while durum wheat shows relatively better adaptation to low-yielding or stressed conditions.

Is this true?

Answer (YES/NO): NO